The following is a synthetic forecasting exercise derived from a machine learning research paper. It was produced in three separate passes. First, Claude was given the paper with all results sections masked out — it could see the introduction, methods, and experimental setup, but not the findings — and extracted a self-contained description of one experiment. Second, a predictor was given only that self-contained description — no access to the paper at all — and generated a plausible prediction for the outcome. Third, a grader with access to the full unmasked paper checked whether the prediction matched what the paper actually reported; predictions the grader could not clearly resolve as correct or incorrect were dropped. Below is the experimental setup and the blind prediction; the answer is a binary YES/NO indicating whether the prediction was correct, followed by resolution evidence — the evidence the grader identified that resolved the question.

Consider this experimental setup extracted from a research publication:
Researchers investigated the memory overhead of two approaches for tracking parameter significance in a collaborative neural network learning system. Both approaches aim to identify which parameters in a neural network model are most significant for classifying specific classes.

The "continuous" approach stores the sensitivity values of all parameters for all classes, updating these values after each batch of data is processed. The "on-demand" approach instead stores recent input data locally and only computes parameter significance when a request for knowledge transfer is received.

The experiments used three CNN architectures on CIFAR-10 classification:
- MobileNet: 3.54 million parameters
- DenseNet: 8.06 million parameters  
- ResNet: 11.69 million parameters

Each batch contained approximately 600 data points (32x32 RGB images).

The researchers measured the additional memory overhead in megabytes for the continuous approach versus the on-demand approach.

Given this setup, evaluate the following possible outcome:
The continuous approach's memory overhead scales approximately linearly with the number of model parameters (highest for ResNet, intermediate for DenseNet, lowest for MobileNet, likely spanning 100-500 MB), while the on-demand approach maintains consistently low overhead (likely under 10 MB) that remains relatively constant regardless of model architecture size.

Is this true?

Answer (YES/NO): YES